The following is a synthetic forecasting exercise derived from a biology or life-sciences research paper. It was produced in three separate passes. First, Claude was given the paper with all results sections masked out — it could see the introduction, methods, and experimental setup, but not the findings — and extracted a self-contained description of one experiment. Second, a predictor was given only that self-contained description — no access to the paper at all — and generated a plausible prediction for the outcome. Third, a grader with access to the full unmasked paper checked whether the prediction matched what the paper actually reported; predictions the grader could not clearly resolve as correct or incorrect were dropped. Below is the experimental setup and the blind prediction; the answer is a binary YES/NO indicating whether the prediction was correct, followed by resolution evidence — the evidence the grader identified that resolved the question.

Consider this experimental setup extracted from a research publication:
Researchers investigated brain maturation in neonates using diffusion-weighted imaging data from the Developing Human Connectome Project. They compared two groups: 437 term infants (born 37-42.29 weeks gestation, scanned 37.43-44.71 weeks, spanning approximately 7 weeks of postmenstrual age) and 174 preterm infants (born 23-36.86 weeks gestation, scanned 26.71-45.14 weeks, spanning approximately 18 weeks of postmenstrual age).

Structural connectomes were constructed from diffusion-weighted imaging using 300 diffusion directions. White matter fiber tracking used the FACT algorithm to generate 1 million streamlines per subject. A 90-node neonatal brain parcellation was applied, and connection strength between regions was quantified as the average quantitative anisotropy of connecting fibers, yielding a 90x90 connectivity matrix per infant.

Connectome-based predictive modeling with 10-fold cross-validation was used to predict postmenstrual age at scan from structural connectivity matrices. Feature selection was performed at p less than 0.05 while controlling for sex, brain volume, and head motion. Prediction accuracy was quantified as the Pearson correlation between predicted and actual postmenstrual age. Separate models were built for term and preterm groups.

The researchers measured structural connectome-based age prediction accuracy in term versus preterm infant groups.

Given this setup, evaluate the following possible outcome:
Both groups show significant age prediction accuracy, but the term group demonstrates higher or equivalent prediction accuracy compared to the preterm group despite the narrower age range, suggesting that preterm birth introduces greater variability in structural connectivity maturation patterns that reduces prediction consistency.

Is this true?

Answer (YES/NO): YES